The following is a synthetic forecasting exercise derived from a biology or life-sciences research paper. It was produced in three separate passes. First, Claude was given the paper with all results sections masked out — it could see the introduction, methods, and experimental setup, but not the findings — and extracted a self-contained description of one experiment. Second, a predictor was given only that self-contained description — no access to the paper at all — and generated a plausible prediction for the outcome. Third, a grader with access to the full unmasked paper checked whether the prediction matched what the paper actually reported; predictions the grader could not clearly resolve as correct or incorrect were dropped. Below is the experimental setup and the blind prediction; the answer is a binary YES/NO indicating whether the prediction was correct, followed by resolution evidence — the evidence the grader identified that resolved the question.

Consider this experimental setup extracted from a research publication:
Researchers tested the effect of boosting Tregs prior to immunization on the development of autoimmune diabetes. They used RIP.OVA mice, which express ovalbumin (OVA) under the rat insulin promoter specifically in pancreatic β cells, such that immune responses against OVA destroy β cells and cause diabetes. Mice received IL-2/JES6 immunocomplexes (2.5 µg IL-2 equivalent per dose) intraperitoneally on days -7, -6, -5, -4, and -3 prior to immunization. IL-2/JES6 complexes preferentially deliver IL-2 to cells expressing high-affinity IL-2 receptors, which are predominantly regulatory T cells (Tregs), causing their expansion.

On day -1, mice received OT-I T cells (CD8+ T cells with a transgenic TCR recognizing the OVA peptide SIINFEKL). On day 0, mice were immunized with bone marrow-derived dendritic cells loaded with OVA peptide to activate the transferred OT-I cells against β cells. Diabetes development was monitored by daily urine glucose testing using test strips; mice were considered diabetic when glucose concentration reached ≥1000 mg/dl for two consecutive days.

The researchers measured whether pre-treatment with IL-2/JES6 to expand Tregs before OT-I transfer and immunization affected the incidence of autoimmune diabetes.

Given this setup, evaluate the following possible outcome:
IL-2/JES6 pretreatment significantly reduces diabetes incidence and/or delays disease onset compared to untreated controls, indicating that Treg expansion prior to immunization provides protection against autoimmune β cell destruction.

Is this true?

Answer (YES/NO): YES